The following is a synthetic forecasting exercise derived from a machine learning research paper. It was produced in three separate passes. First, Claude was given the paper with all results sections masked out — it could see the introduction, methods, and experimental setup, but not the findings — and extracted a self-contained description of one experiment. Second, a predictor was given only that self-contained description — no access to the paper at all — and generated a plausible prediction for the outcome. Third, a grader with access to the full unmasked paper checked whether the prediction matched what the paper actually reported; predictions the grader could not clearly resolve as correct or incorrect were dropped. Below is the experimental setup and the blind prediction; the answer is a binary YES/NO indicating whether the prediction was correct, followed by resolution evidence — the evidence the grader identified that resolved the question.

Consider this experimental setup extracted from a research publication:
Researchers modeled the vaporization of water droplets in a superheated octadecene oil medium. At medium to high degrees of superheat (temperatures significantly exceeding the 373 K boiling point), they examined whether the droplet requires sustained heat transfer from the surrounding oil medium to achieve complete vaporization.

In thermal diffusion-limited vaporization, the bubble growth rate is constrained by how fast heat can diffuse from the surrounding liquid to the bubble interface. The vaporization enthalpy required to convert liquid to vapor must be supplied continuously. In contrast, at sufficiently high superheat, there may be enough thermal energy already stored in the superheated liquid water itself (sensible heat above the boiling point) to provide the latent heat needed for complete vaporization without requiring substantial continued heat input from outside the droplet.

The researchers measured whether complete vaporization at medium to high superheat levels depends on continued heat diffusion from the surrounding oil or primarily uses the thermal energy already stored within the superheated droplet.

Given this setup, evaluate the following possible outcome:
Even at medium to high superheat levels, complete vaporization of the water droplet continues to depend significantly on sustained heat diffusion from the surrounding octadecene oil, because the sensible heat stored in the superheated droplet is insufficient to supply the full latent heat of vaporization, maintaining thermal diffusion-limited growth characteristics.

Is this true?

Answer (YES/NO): NO